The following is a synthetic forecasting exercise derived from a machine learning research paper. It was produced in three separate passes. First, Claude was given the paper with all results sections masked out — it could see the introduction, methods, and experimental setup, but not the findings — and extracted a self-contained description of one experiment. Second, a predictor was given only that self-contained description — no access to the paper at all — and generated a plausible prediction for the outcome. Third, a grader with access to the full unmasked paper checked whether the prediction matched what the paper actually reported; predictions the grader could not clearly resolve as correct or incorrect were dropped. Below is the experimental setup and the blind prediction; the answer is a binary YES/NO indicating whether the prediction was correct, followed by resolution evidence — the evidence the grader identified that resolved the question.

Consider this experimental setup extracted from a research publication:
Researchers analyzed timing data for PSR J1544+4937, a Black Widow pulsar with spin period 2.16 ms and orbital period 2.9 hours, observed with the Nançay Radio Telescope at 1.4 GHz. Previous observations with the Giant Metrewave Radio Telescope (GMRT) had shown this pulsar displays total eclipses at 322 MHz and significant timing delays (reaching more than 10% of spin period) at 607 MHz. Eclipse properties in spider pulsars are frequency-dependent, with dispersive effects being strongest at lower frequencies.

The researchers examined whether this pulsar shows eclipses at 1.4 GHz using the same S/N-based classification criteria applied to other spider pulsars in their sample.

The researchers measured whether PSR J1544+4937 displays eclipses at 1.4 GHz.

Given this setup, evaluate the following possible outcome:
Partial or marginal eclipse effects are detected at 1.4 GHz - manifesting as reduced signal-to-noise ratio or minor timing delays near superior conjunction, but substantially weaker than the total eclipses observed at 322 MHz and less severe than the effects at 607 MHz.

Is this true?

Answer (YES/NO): NO